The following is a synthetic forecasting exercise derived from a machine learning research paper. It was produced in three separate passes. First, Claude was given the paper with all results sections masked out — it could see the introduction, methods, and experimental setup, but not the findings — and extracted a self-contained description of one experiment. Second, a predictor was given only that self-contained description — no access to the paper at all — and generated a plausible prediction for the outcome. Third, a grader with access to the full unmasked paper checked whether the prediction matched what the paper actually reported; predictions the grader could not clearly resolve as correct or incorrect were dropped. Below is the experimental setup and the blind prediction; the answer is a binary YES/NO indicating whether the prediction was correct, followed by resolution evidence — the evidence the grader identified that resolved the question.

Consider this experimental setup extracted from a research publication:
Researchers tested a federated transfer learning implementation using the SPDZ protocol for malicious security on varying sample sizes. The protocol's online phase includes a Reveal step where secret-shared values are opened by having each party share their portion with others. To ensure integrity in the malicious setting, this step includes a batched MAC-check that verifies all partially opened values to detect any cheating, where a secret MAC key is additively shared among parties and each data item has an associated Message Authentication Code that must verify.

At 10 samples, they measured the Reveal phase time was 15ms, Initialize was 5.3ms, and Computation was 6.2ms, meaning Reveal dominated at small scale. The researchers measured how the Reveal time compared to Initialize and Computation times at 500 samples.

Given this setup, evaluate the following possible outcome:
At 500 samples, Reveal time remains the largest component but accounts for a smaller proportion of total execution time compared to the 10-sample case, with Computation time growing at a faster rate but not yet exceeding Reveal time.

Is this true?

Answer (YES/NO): NO